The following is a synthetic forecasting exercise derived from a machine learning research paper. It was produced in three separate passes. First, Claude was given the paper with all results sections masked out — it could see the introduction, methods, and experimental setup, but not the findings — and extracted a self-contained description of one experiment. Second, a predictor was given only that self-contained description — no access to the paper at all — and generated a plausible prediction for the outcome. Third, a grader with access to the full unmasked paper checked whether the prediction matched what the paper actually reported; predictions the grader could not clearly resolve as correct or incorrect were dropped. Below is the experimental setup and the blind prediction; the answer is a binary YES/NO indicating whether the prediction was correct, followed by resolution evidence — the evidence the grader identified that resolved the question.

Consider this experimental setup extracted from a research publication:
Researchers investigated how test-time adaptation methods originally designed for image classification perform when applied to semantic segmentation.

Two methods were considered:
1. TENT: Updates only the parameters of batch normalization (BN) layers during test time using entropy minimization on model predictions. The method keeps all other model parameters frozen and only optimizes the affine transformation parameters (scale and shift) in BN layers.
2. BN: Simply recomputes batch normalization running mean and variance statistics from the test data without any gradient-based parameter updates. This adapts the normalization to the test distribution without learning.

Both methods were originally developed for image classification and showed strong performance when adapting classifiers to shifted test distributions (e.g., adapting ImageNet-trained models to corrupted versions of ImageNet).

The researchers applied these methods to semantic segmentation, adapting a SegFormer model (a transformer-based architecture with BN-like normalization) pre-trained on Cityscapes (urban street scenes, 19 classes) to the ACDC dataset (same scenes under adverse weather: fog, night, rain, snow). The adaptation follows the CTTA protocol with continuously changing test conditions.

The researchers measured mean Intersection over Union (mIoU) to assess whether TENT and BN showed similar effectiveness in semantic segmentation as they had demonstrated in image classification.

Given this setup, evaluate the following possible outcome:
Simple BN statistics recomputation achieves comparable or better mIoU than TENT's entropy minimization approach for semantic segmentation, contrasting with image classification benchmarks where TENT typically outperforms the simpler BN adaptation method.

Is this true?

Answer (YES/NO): YES